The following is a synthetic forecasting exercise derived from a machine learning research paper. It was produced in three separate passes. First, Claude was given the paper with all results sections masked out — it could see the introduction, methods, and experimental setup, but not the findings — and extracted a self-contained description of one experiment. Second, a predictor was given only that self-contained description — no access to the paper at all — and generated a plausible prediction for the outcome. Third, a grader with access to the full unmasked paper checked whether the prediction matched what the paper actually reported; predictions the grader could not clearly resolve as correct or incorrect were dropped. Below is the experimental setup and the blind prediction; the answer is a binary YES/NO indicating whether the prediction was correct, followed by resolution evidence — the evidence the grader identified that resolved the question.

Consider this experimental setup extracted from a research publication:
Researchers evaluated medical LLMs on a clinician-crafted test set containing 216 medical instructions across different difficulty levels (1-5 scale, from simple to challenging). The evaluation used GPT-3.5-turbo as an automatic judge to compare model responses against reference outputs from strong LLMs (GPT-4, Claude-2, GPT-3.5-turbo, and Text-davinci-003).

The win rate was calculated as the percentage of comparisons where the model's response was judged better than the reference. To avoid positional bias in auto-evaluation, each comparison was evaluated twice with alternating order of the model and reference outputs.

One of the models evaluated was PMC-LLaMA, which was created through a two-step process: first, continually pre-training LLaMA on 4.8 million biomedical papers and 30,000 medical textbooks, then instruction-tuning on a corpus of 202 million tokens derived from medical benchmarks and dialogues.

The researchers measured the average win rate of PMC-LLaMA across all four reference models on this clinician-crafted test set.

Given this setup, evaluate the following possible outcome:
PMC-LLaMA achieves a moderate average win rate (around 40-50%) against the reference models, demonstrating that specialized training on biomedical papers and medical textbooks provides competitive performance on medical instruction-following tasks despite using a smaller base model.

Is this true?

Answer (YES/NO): NO